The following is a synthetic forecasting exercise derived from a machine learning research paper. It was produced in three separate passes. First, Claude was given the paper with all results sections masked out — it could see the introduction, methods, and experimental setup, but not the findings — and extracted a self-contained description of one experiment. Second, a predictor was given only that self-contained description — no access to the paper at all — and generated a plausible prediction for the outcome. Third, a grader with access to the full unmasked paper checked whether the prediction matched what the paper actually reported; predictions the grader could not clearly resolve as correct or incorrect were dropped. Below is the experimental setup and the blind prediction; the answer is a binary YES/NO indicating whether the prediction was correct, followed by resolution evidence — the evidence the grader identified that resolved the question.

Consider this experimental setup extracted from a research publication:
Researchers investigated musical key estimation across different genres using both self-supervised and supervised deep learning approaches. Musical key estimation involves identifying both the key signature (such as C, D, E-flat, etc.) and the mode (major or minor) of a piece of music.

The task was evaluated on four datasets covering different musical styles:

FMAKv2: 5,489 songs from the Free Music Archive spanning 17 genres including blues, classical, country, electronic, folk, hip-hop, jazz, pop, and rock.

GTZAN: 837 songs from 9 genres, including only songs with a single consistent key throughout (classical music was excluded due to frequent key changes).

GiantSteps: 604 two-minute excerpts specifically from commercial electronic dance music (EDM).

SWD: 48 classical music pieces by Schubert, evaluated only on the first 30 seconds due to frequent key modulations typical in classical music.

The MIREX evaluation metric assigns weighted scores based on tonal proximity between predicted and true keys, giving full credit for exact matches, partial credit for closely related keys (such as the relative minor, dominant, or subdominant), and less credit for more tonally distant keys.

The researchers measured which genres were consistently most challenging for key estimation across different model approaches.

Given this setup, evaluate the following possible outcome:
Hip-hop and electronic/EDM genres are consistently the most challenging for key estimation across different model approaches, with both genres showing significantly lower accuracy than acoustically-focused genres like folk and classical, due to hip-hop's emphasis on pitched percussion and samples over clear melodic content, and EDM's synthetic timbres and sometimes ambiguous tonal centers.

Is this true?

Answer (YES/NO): NO